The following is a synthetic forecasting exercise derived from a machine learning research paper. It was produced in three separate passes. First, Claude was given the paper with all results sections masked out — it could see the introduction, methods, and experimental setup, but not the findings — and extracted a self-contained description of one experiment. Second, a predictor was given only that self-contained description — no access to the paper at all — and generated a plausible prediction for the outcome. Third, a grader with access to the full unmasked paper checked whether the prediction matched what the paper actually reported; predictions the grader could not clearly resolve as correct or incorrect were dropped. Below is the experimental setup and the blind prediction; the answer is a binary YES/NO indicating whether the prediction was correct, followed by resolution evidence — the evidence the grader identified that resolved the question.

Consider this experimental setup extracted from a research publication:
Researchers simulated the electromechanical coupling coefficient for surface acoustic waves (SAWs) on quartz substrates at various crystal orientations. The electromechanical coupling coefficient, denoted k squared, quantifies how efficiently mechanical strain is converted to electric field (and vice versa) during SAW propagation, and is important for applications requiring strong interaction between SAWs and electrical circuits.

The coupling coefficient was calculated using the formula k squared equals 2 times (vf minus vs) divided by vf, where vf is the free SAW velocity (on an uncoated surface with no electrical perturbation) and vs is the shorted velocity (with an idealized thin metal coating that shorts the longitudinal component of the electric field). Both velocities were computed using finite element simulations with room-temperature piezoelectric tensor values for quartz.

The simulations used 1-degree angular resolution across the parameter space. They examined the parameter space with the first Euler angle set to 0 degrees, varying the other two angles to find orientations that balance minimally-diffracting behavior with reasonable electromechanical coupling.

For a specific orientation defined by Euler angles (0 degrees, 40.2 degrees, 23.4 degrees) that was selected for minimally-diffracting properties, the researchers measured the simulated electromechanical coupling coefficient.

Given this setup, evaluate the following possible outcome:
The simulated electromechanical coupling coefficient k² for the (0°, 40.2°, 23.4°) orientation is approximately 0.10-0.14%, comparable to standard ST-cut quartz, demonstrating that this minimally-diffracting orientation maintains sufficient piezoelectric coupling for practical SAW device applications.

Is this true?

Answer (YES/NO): NO